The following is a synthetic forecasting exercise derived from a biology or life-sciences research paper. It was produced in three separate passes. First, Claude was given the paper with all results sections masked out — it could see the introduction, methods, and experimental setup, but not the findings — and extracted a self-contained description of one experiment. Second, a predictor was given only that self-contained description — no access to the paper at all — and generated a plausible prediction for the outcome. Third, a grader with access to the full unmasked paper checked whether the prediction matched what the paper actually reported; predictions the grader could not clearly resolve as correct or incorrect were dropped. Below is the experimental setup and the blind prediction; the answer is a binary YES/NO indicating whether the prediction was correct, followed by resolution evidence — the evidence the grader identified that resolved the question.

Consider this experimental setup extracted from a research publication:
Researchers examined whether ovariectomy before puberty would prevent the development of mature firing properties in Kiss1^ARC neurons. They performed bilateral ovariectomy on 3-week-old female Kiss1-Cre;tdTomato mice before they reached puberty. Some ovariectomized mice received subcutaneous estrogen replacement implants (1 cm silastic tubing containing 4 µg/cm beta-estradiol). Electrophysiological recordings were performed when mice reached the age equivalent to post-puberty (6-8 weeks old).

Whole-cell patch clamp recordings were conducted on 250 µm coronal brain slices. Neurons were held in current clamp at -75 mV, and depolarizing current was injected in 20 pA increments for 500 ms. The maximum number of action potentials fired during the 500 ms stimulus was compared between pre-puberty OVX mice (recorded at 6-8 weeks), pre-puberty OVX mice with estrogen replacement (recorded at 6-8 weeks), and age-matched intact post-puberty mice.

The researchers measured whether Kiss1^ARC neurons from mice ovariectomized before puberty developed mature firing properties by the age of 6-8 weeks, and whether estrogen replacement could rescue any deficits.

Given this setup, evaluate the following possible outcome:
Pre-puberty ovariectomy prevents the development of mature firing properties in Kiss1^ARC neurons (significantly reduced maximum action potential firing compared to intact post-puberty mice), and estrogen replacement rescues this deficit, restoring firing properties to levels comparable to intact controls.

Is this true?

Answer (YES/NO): NO